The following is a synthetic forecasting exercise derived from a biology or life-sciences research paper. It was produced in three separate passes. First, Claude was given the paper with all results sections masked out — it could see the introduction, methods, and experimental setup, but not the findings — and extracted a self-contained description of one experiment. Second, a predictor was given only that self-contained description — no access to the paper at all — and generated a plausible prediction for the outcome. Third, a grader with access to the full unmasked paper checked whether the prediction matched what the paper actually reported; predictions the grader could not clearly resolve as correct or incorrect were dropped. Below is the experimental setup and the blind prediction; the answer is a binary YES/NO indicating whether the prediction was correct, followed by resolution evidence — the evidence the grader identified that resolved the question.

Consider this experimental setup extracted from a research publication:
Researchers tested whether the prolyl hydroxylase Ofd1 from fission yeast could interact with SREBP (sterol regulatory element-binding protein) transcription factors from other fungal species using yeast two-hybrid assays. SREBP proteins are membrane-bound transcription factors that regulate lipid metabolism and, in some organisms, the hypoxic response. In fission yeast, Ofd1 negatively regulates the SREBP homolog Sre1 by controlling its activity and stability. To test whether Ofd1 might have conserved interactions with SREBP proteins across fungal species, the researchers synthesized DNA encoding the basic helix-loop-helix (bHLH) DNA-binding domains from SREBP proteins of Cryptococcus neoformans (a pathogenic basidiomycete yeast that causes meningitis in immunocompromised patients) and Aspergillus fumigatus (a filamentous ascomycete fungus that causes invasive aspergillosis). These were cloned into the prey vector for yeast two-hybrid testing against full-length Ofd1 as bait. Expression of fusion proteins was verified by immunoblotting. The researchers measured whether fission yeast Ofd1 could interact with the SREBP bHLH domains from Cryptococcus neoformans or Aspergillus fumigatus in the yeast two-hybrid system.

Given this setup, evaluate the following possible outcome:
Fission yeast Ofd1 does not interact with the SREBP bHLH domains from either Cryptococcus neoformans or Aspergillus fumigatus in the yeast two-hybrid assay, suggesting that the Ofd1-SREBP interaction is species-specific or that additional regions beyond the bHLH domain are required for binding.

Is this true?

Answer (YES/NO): NO